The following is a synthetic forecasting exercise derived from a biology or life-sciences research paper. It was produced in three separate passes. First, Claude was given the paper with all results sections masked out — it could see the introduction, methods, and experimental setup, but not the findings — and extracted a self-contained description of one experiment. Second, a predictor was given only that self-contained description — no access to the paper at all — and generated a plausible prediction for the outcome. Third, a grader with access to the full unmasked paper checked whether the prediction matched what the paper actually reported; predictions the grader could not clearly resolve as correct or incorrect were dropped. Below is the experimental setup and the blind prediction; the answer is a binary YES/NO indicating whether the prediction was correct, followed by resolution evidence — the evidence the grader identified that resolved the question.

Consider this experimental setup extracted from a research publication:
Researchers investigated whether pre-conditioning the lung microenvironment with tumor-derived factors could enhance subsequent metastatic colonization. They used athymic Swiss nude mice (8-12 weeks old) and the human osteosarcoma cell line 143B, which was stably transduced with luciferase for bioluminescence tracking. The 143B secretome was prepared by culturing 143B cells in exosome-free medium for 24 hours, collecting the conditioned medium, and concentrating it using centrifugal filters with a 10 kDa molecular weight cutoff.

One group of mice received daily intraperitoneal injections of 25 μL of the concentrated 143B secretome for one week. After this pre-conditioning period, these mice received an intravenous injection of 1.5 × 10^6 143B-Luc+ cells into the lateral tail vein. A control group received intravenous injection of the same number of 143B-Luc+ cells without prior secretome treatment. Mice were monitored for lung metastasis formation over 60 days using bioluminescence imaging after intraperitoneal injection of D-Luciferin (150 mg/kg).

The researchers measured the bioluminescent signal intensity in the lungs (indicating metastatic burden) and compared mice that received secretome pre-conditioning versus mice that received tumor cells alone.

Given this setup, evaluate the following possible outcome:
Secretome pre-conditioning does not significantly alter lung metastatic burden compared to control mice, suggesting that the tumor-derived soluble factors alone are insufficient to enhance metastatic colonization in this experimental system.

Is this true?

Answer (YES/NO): NO